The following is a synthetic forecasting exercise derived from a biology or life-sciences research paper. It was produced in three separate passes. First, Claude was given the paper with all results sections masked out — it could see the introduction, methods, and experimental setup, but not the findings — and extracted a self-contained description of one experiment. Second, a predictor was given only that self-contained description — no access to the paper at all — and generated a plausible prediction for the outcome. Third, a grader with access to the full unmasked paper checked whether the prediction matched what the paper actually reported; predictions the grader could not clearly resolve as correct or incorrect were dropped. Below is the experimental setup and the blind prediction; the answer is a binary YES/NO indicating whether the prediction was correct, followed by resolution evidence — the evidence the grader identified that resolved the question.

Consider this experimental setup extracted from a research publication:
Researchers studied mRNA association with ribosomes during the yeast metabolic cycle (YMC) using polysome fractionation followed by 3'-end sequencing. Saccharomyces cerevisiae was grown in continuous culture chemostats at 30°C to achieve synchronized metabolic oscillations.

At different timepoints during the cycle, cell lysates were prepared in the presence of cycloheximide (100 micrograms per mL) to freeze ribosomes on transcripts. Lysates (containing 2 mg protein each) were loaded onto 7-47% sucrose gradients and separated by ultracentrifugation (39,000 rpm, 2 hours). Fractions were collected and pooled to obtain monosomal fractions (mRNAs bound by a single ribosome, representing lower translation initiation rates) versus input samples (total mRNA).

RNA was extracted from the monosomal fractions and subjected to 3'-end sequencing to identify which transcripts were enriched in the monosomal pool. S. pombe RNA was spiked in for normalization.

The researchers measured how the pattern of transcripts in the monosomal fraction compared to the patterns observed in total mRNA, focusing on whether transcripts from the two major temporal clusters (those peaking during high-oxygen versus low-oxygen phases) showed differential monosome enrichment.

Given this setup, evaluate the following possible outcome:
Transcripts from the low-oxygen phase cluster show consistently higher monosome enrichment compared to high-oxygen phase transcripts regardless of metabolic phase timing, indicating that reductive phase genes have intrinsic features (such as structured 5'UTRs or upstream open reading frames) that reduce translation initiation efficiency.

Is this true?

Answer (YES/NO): NO